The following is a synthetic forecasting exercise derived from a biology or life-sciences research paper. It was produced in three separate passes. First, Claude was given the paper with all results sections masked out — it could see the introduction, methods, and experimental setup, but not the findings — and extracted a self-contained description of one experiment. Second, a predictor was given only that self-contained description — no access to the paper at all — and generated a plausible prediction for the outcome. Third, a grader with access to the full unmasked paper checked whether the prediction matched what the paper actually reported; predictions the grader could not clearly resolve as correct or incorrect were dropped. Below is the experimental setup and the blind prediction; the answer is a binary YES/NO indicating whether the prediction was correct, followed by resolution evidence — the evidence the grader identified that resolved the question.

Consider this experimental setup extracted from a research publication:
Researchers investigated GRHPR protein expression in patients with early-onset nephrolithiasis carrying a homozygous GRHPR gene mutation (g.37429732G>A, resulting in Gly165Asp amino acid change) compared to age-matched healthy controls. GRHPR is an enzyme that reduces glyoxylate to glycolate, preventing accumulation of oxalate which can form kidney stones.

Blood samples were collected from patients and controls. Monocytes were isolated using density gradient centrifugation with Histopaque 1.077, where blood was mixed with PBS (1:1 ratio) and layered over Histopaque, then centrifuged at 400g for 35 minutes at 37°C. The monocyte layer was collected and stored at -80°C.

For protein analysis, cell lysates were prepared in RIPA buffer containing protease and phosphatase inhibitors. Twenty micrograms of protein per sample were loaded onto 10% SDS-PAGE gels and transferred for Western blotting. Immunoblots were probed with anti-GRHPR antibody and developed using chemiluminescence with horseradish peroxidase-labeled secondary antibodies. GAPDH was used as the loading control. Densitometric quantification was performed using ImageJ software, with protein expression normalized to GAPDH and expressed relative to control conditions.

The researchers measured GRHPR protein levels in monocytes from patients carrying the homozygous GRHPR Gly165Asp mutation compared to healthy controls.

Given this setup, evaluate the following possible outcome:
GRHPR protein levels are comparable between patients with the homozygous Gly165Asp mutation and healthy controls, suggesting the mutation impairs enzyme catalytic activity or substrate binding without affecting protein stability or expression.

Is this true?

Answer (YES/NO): NO